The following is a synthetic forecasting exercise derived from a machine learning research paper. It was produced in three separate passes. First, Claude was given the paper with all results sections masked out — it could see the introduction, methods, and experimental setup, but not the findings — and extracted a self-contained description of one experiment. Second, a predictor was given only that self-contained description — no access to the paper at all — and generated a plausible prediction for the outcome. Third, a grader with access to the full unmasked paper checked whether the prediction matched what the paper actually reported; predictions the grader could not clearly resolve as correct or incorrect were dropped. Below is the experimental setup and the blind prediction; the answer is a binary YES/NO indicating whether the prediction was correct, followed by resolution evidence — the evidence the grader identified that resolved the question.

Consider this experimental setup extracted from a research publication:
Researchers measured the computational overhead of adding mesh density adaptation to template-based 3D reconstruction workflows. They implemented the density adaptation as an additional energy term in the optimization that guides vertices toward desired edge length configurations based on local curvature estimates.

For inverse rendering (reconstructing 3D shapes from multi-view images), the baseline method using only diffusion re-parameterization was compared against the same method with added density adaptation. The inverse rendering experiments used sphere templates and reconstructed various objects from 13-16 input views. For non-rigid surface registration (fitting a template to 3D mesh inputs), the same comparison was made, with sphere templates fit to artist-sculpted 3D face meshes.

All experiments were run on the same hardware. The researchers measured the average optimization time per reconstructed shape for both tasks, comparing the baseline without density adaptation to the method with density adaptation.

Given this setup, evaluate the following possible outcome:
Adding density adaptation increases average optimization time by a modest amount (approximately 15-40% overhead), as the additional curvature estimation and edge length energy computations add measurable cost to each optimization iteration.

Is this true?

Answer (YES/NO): NO